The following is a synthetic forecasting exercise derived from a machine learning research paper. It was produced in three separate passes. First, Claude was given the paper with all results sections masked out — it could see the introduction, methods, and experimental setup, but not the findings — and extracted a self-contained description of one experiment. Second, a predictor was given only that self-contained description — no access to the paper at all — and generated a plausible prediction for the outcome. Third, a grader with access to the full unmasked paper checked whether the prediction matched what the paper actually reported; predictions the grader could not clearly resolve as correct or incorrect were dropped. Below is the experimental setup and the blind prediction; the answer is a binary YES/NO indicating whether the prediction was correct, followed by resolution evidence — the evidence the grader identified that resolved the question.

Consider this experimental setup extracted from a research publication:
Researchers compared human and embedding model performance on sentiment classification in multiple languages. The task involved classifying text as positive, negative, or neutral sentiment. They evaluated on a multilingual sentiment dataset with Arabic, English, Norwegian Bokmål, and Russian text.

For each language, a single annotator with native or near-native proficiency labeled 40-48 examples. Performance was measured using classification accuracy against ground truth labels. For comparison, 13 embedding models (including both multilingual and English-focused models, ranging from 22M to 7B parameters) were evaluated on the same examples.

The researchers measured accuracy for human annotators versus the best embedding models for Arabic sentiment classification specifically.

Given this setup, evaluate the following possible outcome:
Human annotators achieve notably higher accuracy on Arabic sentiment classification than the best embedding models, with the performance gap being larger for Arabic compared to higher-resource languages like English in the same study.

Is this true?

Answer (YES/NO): YES